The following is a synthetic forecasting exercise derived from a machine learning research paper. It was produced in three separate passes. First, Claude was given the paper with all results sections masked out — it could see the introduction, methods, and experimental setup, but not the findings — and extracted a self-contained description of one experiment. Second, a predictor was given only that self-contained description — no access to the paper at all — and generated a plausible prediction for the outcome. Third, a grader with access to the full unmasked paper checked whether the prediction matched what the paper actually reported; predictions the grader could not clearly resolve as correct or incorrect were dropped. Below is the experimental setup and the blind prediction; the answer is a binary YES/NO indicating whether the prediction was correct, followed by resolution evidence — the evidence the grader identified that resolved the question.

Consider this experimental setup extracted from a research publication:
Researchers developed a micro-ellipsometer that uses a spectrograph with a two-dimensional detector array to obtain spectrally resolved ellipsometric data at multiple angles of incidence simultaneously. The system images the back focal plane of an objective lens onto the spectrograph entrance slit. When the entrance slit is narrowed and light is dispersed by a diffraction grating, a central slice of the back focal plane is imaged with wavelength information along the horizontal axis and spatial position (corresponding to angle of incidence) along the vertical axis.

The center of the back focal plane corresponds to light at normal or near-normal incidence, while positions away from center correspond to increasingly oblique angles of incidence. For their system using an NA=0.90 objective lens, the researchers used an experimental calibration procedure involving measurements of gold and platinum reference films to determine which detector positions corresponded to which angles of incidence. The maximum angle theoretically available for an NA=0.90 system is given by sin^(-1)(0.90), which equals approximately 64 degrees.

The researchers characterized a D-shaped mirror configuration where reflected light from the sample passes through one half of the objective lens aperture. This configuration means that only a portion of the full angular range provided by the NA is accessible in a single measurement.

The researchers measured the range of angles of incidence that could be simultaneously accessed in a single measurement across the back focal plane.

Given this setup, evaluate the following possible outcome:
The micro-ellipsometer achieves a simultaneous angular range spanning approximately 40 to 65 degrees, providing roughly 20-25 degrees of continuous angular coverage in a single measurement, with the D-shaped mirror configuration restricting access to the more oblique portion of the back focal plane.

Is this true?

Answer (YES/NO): NO